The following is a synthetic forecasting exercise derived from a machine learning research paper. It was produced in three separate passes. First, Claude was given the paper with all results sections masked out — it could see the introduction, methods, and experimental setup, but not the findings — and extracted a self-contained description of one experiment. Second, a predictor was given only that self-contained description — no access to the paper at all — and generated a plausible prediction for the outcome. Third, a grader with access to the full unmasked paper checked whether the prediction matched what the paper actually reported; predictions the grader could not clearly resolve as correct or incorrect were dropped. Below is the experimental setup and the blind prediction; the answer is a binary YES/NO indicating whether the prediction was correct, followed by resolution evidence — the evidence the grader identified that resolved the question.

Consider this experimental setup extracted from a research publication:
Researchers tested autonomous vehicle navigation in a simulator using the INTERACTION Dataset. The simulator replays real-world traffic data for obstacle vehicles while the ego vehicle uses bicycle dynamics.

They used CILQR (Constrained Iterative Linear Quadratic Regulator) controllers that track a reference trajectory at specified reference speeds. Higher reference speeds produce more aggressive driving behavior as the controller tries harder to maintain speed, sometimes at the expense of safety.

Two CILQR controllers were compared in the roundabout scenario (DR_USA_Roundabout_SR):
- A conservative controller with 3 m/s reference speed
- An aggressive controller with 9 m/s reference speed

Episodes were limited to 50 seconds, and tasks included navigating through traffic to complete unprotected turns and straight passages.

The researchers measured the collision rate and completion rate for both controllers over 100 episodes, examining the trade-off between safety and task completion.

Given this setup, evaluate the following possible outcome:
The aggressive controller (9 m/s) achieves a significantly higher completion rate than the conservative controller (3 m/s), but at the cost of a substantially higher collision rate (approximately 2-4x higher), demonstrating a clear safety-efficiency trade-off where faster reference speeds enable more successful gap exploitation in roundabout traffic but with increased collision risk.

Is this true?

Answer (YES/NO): NO